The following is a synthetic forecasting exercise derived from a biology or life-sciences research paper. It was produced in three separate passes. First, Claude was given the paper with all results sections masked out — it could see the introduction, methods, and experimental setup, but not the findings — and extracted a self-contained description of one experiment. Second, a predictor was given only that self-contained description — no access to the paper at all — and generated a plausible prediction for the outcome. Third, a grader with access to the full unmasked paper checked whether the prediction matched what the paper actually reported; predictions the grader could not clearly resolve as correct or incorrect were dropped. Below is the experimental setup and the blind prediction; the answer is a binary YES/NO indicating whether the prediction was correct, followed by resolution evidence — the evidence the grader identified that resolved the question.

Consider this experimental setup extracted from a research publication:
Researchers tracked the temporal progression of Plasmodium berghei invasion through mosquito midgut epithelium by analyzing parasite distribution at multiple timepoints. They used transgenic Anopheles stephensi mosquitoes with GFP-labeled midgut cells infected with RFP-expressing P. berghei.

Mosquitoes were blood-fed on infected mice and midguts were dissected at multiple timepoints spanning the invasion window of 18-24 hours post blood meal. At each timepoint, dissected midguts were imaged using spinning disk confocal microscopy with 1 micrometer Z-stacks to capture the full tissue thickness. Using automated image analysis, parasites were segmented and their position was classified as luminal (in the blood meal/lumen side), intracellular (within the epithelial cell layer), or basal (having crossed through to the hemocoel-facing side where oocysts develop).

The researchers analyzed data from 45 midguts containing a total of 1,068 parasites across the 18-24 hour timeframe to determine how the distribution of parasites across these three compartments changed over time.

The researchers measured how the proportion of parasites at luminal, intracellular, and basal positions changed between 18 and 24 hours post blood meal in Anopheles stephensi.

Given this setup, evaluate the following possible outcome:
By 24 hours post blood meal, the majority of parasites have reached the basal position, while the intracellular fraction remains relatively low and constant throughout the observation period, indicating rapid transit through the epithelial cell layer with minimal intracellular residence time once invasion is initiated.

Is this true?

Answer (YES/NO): NO